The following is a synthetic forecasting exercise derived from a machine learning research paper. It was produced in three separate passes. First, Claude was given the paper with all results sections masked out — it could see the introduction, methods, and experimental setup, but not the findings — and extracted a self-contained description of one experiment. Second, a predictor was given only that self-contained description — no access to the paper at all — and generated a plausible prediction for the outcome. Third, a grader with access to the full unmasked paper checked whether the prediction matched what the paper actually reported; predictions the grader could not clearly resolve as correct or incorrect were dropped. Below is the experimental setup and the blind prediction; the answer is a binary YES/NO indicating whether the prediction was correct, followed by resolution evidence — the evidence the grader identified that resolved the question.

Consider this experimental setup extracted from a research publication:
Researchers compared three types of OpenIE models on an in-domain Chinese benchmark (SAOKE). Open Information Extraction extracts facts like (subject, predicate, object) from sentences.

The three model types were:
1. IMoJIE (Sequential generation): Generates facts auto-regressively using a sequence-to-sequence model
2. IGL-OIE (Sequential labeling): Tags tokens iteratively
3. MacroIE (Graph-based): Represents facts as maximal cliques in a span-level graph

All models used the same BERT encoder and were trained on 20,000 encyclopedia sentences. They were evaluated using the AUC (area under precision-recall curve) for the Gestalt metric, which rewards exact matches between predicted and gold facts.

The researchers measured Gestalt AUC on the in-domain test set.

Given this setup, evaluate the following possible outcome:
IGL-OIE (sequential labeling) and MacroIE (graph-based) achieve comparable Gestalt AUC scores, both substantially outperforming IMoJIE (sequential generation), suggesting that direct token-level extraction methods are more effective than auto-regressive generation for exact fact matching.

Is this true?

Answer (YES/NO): NO